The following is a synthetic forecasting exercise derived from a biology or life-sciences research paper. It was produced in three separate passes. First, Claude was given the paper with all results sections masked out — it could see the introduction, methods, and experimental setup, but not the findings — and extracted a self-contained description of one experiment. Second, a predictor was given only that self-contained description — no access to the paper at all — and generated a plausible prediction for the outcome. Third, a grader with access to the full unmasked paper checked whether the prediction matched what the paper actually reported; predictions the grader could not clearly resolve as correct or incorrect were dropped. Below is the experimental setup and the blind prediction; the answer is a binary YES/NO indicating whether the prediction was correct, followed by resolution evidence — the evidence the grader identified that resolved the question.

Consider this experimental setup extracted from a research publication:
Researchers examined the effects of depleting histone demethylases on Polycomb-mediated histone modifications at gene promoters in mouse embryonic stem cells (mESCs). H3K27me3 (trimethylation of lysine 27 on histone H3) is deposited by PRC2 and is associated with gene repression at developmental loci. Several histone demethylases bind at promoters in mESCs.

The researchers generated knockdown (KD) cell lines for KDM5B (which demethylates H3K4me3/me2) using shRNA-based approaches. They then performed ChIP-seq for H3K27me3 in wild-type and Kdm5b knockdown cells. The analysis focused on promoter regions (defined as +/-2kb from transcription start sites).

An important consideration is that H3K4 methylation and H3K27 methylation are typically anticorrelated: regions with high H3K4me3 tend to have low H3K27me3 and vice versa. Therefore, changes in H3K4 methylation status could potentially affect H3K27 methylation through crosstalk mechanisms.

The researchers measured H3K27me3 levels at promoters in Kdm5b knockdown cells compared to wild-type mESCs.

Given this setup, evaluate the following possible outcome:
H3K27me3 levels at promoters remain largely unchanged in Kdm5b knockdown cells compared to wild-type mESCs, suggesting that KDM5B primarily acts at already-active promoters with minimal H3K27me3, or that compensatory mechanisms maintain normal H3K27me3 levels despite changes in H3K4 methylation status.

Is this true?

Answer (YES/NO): NO